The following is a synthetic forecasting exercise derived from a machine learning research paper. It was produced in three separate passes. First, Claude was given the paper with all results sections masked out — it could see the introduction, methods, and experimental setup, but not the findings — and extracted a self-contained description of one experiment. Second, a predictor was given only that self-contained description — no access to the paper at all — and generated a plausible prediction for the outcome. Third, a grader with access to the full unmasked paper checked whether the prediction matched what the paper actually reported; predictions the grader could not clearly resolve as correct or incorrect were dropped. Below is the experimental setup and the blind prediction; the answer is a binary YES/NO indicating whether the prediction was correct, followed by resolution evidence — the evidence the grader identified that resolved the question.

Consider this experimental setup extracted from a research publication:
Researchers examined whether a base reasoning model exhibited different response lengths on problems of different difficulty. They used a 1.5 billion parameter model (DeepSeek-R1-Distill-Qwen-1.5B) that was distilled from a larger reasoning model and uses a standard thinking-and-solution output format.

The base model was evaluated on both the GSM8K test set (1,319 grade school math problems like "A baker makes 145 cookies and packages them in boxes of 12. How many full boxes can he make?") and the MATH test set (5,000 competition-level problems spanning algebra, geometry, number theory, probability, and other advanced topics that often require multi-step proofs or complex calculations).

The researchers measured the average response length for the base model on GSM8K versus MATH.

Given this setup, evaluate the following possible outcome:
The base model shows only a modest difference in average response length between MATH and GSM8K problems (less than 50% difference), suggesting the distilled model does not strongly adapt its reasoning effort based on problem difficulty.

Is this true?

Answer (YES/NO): NO